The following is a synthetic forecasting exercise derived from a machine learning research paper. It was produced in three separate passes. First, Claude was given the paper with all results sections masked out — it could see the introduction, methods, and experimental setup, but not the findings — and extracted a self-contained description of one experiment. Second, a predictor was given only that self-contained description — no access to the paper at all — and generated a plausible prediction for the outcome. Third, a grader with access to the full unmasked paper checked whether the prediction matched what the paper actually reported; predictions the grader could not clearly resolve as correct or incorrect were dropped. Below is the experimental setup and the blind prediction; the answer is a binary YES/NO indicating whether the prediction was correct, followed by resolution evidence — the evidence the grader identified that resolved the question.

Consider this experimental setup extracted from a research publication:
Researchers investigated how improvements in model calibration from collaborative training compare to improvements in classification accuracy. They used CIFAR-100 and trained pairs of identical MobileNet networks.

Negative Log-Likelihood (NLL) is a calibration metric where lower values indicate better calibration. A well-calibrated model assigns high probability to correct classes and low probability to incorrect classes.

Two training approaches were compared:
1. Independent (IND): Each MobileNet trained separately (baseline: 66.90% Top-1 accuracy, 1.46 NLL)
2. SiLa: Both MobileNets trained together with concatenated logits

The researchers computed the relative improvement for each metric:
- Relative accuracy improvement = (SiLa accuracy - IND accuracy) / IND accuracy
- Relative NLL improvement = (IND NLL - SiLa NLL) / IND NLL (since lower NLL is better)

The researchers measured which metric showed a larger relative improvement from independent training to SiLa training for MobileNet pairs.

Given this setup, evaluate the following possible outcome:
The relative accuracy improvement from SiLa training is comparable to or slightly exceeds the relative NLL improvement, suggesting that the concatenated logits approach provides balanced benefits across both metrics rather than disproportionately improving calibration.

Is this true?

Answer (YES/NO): NO